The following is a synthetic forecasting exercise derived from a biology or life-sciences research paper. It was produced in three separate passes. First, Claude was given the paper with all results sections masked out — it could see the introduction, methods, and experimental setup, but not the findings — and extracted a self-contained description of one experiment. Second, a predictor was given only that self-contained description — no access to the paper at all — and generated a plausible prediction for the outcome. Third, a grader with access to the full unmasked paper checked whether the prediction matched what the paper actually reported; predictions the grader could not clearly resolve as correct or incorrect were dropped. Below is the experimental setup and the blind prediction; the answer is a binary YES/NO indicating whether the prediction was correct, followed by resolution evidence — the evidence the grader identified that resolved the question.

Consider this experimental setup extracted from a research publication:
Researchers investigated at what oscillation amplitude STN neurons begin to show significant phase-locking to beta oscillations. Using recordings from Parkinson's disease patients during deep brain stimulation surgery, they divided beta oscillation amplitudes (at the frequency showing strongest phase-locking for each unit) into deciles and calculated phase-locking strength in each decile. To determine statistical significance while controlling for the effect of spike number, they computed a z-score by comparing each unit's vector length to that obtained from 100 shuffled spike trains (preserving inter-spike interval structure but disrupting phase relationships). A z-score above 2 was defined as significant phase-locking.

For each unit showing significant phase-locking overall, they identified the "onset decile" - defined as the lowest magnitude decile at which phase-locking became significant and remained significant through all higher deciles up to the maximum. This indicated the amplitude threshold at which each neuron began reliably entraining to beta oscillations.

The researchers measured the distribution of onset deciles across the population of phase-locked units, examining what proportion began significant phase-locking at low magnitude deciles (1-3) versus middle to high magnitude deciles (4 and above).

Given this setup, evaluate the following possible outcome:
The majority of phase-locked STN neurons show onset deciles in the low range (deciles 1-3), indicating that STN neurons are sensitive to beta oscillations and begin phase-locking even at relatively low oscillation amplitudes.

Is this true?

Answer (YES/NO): NO